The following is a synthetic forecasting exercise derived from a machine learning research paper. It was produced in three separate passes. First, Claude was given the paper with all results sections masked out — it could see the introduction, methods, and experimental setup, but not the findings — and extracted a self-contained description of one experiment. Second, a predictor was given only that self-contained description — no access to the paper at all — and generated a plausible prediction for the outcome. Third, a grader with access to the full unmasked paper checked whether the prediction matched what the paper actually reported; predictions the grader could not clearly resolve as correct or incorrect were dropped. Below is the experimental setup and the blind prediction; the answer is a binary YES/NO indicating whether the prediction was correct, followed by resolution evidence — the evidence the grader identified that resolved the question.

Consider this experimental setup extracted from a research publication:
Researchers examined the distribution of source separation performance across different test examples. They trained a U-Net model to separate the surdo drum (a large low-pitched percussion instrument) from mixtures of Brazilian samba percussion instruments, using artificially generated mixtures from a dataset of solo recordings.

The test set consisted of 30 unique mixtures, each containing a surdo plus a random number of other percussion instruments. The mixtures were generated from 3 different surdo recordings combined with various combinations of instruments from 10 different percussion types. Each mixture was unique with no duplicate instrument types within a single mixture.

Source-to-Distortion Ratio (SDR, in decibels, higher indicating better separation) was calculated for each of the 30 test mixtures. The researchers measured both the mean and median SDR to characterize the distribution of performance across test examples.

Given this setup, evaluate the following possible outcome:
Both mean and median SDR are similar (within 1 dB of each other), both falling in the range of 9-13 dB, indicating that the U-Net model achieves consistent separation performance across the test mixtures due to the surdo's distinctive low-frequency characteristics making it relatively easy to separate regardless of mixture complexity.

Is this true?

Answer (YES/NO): NO